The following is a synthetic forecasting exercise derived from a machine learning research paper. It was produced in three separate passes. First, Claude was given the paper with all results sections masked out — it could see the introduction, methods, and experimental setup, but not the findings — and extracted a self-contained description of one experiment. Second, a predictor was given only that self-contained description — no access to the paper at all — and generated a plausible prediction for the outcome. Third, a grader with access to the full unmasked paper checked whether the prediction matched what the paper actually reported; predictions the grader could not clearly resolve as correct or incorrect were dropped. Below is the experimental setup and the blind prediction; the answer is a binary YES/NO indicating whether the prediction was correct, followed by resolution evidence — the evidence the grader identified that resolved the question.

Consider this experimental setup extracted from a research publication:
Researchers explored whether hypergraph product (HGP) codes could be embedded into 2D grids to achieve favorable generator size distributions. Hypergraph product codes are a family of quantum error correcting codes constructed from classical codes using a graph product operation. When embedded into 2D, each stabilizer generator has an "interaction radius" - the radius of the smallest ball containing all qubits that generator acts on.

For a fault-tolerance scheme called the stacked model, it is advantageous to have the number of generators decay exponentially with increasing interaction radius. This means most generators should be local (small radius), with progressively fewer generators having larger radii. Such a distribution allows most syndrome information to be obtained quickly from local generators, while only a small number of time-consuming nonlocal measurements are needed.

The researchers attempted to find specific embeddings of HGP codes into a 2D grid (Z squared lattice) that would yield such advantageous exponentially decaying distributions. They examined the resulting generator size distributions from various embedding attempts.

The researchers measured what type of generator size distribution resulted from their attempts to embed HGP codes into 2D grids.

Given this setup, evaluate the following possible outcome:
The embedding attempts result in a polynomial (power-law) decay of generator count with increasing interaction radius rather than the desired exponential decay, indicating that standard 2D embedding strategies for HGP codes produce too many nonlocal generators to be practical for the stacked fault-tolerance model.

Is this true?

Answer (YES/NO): NO